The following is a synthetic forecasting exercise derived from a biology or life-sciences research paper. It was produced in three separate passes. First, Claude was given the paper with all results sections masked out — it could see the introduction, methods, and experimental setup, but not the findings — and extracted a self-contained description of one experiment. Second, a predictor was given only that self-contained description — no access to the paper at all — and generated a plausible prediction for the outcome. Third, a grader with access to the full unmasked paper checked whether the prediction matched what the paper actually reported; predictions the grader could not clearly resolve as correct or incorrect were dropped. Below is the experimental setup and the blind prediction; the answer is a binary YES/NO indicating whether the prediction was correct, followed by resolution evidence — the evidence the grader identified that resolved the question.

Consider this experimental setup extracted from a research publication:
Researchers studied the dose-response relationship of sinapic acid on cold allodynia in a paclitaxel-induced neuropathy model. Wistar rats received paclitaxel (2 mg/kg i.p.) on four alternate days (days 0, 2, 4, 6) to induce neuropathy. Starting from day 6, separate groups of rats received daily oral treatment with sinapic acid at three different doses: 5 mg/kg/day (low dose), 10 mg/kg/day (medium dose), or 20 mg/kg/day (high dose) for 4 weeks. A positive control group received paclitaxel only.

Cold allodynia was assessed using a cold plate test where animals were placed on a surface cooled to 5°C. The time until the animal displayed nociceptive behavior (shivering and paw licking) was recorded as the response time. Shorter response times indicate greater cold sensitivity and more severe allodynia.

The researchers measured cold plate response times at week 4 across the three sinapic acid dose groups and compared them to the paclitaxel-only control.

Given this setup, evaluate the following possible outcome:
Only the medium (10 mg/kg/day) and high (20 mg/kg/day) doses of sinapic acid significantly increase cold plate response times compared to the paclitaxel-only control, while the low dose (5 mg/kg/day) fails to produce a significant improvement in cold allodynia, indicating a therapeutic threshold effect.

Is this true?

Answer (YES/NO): NO